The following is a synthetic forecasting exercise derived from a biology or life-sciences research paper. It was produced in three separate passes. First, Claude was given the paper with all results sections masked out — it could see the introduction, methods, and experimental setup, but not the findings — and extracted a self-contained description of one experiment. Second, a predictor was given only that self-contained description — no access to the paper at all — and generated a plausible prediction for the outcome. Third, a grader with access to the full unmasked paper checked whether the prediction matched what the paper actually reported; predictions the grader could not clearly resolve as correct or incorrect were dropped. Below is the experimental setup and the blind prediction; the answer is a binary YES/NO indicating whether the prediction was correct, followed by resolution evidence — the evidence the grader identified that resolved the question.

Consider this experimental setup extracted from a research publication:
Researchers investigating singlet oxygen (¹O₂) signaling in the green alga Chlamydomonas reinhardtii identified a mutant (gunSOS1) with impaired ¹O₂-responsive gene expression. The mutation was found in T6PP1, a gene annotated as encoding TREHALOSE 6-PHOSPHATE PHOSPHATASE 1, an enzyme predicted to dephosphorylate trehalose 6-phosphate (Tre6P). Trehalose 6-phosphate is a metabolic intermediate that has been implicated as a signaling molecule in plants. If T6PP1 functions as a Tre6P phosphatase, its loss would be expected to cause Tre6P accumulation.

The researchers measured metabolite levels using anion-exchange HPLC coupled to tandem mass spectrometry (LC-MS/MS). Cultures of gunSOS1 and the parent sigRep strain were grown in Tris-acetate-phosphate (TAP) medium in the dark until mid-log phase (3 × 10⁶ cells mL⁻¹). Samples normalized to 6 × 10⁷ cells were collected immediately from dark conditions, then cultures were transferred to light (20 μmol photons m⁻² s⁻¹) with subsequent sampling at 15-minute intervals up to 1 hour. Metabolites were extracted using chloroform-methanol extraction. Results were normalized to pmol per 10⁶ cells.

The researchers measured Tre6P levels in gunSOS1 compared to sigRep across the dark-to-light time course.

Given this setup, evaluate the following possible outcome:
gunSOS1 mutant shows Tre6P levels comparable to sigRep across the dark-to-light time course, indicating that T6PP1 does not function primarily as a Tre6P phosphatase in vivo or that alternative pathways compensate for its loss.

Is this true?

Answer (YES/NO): NO